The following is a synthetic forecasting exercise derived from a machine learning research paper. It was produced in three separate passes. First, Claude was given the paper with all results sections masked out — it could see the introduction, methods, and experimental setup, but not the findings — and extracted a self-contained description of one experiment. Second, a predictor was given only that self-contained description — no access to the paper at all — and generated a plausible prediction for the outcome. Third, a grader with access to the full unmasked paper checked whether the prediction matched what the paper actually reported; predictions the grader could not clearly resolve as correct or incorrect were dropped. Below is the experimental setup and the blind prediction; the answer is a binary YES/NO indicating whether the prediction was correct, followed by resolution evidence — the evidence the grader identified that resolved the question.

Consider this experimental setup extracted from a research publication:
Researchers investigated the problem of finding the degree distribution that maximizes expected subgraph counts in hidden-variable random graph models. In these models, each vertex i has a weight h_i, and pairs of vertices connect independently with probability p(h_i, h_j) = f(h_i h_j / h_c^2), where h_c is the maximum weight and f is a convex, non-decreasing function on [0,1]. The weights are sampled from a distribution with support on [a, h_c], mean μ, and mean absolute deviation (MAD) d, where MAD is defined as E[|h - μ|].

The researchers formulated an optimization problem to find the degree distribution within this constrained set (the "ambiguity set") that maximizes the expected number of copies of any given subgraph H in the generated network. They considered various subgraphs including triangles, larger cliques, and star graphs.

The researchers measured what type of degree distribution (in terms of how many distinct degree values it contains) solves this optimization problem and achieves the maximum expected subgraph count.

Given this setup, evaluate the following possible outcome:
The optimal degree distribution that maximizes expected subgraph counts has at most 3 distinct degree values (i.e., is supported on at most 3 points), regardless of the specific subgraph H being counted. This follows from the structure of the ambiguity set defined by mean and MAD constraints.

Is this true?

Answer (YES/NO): YES